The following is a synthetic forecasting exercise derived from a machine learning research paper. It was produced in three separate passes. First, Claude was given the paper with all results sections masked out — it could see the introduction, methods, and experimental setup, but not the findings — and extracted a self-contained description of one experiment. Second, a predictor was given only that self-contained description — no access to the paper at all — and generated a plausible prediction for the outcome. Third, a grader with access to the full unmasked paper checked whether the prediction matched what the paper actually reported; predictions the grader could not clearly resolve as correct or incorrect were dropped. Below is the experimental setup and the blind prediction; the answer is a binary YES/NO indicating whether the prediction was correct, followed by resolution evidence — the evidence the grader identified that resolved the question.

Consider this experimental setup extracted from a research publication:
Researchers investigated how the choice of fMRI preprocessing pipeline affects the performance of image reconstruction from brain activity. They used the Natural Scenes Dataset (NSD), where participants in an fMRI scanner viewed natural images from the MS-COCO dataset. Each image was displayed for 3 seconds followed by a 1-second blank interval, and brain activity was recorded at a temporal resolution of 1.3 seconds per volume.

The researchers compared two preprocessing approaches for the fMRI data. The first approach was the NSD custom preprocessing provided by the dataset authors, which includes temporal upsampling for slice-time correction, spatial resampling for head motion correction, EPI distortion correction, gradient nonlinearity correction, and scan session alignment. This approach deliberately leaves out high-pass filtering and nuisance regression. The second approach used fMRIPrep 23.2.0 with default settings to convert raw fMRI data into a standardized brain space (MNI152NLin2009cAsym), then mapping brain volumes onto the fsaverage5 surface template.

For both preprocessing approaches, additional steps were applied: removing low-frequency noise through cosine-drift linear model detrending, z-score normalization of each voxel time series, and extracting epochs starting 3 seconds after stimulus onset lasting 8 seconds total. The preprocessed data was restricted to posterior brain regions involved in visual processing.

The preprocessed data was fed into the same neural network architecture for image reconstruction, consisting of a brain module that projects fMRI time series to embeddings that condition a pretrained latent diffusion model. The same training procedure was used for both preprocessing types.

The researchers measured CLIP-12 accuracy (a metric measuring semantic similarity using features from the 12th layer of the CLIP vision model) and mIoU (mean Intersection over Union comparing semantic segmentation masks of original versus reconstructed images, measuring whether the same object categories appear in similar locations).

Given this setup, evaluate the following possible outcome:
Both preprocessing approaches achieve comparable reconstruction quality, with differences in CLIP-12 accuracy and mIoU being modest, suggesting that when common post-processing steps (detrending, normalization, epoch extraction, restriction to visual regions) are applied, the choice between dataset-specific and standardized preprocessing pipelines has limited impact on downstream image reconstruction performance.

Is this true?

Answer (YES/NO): NO